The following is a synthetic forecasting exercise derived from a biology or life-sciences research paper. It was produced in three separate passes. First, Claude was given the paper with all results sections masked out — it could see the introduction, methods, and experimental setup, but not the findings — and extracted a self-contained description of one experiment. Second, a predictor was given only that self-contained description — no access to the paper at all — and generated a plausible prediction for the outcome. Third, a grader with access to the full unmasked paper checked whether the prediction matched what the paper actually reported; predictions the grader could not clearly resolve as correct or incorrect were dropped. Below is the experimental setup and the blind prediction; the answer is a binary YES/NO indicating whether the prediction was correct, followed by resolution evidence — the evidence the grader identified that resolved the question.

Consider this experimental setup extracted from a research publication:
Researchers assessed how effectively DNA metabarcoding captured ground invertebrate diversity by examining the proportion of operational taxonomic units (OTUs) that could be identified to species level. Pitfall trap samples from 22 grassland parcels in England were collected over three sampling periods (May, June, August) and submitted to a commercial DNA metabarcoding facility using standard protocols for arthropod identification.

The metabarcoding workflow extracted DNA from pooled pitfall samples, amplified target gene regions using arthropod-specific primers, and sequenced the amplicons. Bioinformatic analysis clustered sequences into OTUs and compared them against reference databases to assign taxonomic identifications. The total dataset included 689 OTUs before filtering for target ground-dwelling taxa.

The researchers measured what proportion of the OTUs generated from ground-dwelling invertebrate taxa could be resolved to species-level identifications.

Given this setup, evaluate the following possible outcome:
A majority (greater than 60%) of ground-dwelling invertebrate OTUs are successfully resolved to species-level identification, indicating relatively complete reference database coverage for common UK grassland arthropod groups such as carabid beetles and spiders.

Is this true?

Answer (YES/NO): NO